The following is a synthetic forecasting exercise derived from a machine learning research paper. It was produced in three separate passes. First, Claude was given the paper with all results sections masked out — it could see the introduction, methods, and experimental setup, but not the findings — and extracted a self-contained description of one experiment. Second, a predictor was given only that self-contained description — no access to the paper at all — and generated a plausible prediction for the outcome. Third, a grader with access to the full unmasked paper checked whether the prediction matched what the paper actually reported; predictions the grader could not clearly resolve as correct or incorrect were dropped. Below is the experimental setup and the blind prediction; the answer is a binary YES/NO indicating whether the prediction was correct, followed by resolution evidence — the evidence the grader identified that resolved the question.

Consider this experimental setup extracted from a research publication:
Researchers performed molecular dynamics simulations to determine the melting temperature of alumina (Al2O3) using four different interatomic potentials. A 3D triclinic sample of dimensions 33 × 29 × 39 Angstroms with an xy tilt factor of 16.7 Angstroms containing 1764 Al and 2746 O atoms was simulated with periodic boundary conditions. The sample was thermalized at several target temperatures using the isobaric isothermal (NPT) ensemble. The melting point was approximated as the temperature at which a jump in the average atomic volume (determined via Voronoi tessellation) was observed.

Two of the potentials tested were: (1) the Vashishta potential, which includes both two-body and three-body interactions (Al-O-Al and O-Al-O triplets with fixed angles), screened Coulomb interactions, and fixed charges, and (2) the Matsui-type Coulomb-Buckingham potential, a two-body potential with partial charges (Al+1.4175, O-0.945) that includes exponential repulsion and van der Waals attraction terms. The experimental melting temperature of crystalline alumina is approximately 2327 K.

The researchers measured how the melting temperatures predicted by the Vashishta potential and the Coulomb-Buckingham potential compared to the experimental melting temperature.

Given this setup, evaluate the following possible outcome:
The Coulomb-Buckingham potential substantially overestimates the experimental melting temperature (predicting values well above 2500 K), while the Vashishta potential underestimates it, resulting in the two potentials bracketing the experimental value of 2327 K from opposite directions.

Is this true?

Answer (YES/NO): NO